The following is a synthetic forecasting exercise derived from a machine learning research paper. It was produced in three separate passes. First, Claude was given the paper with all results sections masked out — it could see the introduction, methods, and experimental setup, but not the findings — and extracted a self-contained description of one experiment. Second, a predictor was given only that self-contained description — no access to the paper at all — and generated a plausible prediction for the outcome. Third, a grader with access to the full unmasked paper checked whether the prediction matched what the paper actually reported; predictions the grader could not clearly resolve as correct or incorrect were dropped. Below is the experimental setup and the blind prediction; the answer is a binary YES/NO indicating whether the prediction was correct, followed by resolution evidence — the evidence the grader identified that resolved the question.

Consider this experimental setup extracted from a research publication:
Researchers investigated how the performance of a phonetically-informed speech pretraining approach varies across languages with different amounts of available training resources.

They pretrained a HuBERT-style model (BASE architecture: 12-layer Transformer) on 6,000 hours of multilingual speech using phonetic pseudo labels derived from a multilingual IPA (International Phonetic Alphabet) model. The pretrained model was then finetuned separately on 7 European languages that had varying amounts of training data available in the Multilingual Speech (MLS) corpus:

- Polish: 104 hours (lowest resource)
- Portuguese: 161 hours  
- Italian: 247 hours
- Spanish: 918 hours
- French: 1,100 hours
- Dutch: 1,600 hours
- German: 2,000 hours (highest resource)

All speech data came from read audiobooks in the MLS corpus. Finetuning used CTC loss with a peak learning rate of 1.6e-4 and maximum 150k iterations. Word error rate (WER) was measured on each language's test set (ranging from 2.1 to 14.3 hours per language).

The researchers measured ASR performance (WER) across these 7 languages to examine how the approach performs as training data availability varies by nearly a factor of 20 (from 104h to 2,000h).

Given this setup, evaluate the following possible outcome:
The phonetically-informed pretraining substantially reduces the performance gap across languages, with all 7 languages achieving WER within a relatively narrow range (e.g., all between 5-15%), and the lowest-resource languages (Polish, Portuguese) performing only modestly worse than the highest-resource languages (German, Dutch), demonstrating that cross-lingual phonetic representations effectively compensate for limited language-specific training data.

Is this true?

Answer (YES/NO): NO